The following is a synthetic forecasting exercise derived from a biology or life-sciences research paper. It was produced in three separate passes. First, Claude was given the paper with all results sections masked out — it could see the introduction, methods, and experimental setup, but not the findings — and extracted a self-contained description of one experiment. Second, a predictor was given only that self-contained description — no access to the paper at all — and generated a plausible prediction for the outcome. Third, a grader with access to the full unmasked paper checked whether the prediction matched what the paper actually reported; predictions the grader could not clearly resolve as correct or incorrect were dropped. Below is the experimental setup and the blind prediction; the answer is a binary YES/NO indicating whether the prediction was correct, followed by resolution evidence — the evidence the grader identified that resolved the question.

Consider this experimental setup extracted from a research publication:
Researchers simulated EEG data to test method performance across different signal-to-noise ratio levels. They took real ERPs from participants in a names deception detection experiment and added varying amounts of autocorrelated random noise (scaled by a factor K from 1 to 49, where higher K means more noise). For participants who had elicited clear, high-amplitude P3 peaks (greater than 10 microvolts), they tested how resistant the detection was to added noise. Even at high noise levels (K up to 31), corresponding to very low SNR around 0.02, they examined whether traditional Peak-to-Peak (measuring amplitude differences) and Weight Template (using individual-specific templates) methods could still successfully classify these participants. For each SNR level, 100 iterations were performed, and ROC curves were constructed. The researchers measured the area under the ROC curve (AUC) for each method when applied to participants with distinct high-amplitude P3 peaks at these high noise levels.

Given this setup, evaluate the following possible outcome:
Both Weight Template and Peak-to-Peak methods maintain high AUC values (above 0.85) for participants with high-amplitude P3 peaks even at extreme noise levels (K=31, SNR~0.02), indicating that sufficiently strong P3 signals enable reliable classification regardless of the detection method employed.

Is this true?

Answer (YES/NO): YES